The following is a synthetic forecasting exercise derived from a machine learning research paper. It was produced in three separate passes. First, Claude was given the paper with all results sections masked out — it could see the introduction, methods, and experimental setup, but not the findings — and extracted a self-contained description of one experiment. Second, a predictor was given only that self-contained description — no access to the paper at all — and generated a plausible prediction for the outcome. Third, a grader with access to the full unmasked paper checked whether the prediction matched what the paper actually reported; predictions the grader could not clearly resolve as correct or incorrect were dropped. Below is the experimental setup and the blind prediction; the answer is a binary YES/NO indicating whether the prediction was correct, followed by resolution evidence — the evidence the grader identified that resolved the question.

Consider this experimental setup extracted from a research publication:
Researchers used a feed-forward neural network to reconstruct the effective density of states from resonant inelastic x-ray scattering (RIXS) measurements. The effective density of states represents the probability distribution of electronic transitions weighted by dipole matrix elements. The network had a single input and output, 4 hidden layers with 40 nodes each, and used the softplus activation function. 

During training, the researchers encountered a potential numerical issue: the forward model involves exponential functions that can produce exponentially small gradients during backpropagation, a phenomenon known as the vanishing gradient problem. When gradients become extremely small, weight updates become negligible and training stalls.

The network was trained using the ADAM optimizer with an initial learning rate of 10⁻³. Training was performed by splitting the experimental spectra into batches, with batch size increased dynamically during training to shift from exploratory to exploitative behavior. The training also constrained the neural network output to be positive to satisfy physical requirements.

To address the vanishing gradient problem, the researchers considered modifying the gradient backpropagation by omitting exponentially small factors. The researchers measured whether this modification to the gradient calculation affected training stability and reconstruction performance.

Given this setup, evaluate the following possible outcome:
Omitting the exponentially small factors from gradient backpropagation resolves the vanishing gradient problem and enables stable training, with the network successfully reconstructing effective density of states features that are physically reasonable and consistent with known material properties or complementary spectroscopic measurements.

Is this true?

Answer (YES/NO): YES